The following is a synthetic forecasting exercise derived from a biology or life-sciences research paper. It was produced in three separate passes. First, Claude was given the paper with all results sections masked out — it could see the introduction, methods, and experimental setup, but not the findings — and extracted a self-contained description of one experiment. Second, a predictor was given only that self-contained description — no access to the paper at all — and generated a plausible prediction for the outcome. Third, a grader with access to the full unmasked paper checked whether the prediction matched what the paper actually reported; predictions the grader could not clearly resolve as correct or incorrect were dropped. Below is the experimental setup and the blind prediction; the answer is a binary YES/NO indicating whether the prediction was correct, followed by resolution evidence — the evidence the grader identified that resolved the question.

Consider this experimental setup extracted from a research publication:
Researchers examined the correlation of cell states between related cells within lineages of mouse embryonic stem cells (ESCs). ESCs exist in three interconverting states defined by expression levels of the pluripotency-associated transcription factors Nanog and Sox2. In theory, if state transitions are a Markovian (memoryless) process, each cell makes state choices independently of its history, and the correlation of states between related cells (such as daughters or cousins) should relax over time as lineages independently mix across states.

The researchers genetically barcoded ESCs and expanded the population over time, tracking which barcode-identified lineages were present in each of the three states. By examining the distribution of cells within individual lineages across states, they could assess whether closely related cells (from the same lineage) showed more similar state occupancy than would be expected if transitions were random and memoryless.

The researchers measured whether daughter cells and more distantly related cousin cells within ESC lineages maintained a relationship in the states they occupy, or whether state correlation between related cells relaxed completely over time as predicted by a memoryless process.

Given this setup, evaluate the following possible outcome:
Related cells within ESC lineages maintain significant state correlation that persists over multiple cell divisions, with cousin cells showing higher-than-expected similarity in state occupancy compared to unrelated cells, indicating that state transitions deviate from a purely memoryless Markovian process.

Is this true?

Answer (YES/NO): YES